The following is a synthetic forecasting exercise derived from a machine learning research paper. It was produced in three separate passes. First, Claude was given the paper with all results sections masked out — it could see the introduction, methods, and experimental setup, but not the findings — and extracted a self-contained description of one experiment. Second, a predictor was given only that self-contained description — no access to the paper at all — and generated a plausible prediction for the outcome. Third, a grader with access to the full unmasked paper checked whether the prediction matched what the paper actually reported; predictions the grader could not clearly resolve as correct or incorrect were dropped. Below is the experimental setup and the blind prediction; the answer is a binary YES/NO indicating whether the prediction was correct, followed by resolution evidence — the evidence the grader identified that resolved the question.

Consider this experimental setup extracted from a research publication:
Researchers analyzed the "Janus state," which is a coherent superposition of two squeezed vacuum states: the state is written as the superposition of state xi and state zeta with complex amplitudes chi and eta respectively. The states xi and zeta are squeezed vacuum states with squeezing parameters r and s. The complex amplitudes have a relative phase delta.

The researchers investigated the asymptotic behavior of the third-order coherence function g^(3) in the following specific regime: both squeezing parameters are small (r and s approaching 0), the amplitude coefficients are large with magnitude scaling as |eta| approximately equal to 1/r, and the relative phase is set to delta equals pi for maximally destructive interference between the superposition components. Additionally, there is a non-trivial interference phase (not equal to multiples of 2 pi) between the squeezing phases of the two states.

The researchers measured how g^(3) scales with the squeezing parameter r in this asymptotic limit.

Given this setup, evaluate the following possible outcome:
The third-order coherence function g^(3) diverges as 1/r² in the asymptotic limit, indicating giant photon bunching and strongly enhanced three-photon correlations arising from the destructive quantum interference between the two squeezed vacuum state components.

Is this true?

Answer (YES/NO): NO